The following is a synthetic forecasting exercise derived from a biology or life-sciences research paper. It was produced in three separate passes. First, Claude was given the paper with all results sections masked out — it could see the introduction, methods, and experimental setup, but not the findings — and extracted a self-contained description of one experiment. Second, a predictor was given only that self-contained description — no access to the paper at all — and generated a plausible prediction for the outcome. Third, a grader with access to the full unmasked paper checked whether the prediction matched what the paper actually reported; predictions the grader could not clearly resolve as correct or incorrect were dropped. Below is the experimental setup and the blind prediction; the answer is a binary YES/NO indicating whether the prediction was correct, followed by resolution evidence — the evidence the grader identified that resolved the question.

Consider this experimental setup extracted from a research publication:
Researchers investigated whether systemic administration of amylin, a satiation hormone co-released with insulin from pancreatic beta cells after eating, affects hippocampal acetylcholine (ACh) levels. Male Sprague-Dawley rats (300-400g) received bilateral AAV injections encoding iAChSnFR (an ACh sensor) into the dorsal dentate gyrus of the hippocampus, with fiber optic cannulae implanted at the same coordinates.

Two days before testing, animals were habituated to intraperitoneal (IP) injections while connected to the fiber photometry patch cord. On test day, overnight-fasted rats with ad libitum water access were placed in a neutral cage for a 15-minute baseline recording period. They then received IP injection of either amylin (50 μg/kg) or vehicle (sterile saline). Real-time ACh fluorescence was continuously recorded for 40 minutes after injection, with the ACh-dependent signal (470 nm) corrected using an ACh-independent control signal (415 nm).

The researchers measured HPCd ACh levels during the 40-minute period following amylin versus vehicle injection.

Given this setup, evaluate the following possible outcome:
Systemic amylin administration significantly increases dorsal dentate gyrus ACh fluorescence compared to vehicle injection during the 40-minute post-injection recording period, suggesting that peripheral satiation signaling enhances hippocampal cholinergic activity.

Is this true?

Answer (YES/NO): NO